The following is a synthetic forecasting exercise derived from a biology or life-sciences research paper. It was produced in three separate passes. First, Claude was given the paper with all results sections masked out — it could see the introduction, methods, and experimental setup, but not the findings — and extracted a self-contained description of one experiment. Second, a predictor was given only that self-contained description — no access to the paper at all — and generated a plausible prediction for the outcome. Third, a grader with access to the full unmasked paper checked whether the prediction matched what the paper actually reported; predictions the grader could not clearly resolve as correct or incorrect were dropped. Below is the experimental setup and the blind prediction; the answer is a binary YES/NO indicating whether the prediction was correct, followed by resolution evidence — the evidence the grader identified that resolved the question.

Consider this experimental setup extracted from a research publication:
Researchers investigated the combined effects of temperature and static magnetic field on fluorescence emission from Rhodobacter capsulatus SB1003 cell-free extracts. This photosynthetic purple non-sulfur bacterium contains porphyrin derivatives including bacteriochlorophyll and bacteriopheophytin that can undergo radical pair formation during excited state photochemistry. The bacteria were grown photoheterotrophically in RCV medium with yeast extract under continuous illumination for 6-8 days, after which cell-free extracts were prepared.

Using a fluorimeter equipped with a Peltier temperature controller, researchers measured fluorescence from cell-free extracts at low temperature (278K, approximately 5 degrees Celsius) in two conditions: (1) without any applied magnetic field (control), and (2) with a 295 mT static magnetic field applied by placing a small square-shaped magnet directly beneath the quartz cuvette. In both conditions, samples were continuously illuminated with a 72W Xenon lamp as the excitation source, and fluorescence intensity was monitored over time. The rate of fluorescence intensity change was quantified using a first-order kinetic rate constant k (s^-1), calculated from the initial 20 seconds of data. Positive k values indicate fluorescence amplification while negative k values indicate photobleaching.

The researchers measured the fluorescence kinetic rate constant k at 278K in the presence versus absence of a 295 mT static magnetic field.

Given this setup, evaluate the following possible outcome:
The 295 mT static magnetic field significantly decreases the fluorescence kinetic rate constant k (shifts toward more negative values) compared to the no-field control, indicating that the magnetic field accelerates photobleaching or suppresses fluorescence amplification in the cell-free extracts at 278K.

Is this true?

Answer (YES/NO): NO